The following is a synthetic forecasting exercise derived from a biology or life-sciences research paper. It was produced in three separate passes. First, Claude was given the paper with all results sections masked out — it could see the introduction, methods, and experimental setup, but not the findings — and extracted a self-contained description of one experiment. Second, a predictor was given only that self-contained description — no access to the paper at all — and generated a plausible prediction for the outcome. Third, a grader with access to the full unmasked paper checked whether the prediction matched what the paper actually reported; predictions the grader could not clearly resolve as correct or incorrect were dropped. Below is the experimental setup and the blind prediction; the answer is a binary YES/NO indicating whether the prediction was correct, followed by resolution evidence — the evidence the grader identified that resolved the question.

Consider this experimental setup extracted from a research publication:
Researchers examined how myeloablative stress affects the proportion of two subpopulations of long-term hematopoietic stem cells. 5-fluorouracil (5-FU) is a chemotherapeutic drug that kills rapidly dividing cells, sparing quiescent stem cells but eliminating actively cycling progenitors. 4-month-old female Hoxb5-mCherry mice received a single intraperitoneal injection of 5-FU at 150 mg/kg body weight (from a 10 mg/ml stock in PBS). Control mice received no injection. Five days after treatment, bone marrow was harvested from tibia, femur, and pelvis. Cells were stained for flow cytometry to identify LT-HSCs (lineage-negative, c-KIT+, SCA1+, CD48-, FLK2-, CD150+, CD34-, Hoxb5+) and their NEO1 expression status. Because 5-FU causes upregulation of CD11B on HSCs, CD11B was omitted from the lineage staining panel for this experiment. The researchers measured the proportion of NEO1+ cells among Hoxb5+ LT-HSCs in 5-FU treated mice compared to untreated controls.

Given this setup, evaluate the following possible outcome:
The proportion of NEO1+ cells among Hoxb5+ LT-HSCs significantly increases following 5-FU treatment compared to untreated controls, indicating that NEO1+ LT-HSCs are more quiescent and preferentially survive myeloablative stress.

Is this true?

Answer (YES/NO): NO